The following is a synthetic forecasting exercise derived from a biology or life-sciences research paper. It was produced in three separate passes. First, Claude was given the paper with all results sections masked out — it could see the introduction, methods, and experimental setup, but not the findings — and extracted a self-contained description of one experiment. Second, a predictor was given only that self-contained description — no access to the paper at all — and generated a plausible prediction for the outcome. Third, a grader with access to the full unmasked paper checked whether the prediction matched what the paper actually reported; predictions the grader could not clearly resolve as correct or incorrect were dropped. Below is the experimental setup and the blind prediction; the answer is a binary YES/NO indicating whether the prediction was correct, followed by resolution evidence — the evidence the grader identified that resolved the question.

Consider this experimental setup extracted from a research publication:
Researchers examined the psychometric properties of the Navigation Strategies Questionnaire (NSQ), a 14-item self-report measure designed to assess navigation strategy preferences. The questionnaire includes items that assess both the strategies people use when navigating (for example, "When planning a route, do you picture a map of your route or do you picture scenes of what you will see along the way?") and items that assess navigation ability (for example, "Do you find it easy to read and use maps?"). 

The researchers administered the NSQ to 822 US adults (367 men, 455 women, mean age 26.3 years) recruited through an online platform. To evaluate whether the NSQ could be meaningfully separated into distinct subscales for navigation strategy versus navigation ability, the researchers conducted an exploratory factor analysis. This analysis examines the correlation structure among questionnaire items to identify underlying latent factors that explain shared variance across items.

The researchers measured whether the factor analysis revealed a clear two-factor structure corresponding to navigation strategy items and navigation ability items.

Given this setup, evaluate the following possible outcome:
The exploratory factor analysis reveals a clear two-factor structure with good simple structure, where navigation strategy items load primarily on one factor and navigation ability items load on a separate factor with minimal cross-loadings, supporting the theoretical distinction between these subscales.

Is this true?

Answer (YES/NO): NO